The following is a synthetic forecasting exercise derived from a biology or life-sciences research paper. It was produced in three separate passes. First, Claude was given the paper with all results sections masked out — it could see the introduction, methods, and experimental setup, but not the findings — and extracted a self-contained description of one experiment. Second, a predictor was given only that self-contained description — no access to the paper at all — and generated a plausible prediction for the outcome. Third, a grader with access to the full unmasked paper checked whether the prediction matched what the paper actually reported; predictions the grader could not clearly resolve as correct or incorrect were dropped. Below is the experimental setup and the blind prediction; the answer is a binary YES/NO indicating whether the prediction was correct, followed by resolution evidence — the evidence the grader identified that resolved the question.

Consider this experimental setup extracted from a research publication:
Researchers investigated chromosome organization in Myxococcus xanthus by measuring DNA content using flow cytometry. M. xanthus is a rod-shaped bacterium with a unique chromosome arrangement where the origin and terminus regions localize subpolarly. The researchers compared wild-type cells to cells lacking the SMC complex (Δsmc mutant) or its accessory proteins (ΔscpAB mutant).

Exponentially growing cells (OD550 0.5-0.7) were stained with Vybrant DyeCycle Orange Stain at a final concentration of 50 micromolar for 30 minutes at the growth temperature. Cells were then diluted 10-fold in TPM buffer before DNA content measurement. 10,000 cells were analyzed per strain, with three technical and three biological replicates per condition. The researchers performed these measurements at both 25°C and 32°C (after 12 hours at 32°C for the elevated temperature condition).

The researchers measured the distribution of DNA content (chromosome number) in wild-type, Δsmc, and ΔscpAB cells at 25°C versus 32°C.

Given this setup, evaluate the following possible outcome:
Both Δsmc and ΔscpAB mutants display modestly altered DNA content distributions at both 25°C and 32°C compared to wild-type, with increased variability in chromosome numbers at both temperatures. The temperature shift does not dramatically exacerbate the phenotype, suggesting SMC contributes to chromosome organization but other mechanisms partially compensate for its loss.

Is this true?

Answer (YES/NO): NO